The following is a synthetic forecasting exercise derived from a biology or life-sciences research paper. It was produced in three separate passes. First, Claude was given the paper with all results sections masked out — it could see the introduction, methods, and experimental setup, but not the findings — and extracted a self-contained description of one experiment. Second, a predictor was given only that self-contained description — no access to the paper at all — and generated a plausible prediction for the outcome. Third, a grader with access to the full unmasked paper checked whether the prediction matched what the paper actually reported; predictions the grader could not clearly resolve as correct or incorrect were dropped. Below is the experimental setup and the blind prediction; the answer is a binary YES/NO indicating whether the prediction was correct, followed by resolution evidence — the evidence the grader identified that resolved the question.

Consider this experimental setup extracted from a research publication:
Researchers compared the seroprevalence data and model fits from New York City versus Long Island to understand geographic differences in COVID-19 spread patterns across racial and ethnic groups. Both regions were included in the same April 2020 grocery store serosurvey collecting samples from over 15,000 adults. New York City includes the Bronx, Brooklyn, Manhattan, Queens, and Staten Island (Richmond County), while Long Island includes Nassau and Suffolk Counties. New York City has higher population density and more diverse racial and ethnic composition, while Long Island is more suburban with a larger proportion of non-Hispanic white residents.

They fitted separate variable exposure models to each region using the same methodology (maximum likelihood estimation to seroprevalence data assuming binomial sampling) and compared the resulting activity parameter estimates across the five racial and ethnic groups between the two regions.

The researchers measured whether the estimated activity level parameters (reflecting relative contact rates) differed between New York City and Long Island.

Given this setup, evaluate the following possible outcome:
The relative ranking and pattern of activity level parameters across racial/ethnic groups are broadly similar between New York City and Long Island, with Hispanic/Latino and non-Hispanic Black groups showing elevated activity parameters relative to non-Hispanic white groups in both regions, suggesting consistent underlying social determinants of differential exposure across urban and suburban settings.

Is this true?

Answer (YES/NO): YES